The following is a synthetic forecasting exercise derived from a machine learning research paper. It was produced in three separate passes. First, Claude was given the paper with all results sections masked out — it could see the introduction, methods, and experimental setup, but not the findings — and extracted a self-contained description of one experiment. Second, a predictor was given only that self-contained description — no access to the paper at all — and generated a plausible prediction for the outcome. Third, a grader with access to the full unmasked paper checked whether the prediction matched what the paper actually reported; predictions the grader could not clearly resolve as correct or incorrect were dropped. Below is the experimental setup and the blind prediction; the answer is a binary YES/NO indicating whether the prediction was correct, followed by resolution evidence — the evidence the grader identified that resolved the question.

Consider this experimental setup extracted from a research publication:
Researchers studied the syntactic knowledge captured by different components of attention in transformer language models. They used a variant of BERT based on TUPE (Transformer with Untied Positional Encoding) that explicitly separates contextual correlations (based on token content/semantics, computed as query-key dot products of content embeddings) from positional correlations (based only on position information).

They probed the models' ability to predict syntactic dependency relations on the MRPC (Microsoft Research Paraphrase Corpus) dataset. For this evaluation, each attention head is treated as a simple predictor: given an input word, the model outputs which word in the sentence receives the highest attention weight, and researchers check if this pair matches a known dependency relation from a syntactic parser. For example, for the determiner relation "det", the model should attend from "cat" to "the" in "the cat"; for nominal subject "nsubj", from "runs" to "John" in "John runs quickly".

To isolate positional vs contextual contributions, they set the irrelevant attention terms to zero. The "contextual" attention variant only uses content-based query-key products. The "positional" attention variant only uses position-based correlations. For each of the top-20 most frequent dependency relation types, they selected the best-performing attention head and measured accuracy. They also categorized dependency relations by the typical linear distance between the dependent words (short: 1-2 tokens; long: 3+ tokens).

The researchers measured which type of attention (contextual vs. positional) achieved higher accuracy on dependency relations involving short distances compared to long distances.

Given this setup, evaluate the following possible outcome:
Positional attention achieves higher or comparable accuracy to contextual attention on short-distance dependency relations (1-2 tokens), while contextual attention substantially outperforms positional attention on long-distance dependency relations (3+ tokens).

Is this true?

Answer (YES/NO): NO